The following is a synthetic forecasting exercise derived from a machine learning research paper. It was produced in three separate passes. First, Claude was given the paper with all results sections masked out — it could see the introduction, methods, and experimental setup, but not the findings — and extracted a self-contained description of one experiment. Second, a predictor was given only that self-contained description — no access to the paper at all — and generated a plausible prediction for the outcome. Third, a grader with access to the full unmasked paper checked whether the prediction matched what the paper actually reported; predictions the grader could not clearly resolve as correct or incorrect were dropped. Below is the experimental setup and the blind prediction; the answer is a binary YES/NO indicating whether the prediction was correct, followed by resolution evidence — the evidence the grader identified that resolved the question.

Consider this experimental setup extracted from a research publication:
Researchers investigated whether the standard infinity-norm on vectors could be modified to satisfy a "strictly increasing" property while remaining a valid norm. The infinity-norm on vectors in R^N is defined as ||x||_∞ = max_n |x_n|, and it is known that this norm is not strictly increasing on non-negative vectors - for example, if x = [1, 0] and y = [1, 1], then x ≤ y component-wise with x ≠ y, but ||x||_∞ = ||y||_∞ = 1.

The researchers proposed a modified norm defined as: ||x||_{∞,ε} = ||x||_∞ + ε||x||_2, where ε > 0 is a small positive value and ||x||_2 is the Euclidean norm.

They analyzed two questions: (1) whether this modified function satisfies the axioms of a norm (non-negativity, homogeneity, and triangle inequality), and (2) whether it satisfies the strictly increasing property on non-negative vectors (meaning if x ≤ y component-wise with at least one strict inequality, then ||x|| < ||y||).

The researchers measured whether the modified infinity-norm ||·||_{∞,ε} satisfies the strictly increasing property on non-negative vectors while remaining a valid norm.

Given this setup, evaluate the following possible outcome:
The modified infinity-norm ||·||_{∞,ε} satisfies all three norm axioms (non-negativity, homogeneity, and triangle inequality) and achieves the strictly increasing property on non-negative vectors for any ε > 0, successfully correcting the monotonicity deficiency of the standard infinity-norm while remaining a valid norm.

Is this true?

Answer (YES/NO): YES